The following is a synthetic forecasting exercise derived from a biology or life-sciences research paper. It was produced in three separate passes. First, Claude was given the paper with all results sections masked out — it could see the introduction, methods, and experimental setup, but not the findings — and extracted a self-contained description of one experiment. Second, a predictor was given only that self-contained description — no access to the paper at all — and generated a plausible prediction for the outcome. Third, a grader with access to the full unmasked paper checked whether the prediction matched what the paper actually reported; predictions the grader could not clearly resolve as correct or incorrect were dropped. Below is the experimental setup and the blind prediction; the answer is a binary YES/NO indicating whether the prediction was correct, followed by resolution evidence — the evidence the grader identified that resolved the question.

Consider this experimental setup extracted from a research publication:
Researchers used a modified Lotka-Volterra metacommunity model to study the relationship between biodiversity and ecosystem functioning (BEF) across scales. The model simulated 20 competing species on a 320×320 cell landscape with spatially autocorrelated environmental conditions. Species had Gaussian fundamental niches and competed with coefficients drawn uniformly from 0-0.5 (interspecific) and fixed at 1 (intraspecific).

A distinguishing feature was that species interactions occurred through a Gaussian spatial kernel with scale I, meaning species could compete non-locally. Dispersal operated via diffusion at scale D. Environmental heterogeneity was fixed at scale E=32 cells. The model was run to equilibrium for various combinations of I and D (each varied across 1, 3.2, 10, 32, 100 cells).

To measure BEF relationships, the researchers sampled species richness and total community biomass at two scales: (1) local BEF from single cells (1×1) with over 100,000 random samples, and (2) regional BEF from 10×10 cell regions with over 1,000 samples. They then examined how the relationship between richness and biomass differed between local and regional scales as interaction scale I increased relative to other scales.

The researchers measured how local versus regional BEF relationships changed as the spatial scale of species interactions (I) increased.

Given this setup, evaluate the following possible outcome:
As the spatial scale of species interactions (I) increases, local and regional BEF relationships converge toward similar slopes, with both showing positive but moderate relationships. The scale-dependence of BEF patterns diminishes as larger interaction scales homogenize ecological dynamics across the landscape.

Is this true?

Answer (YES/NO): NO